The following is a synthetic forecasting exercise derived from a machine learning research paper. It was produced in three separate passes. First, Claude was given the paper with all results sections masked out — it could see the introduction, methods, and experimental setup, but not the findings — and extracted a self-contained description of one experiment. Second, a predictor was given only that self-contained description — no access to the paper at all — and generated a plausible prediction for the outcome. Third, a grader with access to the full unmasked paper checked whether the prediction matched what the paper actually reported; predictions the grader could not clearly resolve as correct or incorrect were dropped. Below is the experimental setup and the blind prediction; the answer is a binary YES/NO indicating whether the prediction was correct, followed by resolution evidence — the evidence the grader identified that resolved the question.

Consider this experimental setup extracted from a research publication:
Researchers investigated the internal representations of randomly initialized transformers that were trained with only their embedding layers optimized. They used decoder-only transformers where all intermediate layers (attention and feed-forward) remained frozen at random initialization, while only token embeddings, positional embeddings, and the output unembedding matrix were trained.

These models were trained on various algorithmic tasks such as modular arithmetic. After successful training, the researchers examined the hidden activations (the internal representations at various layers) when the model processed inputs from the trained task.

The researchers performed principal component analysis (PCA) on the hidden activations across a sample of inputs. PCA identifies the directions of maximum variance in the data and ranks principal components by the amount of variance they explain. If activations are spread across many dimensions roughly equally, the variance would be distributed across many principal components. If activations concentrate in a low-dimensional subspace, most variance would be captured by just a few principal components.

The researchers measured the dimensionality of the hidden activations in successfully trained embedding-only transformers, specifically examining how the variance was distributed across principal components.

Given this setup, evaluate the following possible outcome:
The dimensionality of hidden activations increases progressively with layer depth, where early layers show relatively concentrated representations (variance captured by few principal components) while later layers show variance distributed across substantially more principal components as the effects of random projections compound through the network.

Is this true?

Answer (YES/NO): NO